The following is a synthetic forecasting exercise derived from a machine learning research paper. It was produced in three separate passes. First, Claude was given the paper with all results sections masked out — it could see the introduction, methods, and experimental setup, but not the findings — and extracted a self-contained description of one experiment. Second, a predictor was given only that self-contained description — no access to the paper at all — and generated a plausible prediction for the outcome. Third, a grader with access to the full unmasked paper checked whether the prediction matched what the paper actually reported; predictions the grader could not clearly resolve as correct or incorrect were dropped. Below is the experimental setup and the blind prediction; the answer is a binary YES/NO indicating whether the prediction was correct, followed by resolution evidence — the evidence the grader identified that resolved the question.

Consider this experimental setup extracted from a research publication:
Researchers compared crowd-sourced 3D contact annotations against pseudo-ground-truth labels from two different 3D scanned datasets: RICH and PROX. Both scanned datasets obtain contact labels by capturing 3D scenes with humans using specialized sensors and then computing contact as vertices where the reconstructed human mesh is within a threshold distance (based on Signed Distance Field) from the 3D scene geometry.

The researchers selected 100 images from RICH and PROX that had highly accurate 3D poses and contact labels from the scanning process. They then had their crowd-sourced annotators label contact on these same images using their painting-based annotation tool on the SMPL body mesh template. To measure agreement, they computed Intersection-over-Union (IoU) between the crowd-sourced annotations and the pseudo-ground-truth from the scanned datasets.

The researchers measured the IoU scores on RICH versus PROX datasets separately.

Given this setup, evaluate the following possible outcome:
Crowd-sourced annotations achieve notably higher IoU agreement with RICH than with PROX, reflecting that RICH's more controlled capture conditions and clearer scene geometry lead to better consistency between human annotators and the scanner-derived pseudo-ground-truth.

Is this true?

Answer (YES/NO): YES